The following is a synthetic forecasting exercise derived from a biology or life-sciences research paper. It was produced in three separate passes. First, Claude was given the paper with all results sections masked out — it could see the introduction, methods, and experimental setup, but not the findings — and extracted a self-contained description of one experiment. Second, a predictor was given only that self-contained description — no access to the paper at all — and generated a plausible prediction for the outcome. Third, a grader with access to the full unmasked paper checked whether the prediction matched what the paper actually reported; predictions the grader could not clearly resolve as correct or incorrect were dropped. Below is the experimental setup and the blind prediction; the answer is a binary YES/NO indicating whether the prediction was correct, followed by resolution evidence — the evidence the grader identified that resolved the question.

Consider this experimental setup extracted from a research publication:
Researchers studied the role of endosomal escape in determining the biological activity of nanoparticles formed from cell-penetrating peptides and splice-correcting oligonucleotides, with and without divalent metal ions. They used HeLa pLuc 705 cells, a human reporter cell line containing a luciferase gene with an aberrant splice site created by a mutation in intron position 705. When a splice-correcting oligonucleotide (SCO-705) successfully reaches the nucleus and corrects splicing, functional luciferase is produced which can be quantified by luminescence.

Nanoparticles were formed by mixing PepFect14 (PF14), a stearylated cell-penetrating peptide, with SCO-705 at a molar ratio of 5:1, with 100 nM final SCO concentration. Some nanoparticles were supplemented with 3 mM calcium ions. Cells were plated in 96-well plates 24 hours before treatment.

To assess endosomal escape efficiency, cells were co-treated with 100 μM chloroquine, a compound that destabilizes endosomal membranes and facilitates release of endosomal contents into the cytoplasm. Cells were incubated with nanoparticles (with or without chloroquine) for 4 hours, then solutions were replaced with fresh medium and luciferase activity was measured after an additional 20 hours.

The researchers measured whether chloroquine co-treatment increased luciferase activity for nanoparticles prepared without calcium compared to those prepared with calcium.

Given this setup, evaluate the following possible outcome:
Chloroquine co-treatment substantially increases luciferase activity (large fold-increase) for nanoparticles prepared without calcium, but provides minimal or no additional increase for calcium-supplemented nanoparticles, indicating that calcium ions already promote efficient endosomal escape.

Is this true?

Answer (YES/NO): YES